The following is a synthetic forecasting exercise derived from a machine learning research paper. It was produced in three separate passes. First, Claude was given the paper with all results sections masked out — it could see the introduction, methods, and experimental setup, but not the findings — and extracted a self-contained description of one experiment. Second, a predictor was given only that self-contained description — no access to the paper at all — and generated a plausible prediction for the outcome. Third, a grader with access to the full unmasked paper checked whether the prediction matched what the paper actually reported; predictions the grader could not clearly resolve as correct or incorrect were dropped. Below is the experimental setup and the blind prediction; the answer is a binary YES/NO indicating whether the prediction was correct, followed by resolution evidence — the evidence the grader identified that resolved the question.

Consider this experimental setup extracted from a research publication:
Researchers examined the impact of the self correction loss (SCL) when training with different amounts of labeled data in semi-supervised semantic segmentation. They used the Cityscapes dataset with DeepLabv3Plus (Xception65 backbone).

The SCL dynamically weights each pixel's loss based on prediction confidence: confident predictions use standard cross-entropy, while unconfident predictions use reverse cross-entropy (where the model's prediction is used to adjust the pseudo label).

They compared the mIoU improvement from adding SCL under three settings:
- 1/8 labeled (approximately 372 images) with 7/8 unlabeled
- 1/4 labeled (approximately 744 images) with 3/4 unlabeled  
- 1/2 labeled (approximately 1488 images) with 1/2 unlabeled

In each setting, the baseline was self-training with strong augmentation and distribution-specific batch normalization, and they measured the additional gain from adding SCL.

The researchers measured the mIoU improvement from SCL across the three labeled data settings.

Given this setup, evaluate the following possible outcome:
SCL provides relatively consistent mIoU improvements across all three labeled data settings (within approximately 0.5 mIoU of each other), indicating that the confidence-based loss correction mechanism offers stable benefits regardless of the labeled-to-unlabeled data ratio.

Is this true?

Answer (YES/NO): NO